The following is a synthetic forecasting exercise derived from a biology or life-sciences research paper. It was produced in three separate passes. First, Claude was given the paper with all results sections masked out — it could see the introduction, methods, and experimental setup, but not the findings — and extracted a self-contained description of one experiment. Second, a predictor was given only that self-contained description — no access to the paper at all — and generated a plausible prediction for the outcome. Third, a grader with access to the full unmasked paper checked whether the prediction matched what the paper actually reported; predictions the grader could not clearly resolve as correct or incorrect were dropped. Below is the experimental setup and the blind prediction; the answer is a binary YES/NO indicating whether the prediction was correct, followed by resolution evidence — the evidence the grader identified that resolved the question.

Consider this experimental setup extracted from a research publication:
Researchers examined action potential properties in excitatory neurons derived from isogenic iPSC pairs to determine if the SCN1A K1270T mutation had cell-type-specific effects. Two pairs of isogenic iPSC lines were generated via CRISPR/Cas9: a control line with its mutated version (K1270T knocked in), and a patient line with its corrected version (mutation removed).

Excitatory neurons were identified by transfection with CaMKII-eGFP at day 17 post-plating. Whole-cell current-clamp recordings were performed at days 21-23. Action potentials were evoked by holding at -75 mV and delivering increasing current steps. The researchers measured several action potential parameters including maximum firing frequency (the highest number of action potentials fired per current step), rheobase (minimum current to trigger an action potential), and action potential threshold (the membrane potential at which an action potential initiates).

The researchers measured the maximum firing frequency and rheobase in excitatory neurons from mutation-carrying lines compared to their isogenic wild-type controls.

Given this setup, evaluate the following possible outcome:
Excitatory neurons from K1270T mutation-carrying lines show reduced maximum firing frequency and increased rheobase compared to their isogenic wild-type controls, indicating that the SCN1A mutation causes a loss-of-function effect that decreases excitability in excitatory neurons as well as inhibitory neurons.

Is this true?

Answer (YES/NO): NO